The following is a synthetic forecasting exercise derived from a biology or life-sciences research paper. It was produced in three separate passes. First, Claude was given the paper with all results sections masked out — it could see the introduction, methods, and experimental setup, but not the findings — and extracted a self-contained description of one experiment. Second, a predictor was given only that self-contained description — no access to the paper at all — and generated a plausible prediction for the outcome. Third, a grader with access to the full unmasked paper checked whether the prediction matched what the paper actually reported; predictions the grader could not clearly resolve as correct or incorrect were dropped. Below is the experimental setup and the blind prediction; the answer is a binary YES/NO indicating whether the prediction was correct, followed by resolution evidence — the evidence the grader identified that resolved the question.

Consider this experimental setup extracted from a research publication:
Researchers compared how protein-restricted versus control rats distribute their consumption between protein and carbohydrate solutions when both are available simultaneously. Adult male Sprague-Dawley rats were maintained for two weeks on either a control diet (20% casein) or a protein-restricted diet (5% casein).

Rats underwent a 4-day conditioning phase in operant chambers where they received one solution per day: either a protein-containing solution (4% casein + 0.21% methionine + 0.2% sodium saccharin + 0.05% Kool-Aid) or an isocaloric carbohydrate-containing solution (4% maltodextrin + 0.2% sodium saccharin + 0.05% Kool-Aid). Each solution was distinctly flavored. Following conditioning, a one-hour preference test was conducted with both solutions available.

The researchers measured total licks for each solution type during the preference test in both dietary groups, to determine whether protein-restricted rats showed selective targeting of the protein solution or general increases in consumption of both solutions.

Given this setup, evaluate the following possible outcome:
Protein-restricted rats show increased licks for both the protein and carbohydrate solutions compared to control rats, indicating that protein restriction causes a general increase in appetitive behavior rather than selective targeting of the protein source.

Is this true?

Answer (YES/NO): NO